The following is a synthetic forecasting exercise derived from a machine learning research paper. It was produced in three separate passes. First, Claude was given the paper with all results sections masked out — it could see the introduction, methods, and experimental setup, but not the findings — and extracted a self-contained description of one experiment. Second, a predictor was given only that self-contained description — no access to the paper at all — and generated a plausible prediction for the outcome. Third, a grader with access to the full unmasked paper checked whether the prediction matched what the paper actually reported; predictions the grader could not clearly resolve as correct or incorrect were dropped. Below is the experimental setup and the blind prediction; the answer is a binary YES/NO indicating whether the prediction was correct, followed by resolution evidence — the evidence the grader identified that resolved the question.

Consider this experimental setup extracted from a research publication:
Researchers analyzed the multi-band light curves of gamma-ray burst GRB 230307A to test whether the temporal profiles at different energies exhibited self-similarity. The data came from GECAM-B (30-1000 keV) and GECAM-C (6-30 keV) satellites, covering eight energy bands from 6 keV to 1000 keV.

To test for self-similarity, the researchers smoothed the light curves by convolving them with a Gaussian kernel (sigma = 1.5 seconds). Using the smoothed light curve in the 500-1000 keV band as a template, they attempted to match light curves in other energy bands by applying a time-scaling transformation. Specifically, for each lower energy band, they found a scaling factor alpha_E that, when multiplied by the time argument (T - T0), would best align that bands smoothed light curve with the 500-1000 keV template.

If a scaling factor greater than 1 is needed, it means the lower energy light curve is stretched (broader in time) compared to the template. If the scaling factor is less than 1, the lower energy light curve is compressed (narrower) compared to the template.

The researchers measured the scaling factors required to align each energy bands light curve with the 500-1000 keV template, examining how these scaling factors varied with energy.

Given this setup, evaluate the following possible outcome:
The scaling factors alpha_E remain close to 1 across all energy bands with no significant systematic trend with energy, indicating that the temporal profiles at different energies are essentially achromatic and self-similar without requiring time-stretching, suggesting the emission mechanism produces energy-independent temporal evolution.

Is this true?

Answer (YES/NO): NO